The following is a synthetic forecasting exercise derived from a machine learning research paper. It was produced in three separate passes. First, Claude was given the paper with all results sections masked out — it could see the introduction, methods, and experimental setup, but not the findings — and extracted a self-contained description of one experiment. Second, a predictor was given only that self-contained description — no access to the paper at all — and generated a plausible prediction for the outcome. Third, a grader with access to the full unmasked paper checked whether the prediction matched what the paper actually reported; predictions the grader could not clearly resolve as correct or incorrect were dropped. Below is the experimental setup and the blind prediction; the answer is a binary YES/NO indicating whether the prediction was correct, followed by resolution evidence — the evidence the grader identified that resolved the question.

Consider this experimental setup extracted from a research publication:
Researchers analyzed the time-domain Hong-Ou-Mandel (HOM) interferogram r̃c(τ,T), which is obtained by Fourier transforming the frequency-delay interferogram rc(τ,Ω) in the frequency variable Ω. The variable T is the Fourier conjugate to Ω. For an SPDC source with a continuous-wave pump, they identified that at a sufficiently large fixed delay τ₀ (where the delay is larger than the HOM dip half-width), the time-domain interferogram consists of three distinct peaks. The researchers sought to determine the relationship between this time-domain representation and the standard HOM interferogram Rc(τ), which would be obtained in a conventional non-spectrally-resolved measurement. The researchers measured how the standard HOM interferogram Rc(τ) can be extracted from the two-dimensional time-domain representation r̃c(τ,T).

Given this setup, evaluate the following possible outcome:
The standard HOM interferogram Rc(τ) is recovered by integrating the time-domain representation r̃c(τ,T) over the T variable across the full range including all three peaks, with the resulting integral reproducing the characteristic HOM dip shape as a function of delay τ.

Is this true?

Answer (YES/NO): NO